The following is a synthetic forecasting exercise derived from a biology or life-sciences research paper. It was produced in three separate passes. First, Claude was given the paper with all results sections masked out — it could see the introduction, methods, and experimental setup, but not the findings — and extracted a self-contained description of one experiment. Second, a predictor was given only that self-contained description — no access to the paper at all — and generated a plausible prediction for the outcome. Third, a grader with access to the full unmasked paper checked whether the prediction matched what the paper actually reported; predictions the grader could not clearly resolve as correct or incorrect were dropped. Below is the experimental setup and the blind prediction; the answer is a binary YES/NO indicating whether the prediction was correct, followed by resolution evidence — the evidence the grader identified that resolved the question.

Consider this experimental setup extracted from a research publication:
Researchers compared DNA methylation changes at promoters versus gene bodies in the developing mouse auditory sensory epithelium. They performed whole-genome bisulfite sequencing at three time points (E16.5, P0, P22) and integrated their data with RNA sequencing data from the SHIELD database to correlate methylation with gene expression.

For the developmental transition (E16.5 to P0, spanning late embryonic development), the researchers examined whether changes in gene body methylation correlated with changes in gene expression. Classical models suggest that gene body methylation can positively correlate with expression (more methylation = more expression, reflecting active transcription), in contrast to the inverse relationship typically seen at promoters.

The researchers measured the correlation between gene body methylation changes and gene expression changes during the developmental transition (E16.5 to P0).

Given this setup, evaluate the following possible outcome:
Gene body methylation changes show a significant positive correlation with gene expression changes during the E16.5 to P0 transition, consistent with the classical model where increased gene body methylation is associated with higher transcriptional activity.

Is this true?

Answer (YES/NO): NO